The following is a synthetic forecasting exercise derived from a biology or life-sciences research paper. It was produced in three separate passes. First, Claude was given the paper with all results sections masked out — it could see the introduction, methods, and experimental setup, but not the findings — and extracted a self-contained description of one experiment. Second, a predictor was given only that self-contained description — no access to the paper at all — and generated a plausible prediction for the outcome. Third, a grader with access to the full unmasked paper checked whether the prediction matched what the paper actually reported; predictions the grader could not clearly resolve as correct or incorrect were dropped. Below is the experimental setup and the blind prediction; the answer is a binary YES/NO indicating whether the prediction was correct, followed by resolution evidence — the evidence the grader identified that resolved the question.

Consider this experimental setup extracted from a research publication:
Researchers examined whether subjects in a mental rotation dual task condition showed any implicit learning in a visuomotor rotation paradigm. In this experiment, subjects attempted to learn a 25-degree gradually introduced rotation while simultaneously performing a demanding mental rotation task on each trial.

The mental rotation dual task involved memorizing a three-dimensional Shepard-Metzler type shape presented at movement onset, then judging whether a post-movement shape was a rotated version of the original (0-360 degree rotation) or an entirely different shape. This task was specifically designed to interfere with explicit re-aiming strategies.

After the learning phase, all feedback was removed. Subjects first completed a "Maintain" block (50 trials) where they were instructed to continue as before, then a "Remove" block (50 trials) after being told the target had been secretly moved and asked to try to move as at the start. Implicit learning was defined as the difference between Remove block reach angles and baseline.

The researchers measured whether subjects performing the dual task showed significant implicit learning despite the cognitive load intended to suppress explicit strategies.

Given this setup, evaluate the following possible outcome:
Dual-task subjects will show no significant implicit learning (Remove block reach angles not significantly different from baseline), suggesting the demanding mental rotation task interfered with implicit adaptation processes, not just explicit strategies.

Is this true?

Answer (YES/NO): YES